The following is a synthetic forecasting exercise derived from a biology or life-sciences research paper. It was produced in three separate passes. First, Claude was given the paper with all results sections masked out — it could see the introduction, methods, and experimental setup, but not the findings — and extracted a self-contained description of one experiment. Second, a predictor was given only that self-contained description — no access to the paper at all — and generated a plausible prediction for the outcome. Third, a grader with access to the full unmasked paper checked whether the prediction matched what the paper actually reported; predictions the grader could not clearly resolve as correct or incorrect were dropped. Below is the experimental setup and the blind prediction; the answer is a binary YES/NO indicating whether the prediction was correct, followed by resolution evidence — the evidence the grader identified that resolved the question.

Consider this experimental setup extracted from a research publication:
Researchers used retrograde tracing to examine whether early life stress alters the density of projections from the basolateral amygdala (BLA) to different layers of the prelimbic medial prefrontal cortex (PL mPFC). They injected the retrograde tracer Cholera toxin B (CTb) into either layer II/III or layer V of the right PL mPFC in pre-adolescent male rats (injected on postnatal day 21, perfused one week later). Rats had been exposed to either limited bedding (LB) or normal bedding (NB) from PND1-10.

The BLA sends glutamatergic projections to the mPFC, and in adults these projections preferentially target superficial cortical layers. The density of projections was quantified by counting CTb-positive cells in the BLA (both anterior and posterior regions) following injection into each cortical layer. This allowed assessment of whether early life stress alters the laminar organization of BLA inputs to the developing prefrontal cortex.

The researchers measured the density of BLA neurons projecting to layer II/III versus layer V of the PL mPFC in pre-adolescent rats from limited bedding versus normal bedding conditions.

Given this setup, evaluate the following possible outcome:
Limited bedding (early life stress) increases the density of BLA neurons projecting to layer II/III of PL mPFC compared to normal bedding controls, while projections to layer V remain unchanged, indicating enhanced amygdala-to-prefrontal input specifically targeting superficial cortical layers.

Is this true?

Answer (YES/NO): NO